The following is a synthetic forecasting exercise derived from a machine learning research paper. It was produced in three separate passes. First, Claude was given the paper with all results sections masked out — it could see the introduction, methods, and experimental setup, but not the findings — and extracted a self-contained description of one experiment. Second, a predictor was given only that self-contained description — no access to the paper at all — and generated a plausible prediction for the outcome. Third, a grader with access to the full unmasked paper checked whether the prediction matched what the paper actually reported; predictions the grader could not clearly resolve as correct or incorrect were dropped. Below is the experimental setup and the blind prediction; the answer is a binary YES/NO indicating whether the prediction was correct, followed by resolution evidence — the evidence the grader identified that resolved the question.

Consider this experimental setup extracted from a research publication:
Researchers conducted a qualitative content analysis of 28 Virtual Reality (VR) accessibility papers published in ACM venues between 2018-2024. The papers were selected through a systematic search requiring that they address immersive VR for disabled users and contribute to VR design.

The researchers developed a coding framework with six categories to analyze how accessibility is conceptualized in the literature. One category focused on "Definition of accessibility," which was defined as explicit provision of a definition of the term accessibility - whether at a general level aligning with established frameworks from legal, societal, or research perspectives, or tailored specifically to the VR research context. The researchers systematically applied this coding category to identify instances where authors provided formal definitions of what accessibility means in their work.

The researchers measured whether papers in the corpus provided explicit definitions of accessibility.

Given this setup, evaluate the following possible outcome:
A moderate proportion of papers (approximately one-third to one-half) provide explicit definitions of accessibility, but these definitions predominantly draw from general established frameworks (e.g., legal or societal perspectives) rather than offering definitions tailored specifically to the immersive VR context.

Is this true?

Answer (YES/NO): NO